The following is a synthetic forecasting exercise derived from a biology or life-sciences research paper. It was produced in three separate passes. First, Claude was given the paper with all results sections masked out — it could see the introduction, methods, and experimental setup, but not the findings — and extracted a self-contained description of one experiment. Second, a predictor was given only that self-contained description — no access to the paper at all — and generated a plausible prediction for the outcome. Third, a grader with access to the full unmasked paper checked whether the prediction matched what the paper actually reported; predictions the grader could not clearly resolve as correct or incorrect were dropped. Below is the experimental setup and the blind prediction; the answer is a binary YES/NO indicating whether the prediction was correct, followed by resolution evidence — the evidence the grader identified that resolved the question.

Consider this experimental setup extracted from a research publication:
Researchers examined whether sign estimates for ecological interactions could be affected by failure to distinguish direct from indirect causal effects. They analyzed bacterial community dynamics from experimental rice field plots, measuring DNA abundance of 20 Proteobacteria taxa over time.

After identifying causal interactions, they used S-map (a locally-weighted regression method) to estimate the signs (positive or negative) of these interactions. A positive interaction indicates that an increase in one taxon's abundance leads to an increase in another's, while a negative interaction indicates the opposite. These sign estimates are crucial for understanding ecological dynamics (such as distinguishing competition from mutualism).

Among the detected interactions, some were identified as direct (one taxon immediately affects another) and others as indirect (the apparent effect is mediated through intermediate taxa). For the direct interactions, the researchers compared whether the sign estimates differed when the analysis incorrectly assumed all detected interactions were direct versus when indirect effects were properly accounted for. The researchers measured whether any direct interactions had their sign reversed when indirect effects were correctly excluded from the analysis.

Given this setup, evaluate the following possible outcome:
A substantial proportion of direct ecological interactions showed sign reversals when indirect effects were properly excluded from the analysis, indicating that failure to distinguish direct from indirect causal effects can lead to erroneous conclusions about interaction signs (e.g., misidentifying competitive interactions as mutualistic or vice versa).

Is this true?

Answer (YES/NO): NO